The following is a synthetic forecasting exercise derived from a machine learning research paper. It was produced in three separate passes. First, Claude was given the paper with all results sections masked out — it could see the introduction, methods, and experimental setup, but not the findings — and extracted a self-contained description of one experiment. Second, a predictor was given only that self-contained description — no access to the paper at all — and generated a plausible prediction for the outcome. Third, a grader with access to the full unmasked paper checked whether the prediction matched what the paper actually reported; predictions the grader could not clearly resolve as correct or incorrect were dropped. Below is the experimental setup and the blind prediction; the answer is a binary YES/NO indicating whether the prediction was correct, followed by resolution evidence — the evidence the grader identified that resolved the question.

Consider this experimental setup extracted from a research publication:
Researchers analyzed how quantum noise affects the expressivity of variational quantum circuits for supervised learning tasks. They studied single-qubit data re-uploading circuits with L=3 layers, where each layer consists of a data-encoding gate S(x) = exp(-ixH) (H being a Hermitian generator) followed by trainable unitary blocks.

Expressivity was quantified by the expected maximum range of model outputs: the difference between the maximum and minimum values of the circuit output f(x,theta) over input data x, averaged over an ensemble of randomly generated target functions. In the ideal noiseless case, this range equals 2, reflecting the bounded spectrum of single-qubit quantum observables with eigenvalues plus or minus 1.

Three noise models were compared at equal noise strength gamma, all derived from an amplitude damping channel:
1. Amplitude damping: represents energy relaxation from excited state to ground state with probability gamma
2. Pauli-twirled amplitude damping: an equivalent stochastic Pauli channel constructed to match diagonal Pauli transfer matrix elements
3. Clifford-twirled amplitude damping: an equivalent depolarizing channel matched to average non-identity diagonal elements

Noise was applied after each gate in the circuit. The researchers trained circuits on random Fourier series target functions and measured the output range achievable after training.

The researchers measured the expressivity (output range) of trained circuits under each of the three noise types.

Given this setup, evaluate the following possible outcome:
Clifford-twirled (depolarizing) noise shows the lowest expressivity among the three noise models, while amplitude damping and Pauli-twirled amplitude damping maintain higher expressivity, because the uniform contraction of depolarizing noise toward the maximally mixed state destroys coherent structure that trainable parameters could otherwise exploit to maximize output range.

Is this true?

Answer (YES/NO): NO